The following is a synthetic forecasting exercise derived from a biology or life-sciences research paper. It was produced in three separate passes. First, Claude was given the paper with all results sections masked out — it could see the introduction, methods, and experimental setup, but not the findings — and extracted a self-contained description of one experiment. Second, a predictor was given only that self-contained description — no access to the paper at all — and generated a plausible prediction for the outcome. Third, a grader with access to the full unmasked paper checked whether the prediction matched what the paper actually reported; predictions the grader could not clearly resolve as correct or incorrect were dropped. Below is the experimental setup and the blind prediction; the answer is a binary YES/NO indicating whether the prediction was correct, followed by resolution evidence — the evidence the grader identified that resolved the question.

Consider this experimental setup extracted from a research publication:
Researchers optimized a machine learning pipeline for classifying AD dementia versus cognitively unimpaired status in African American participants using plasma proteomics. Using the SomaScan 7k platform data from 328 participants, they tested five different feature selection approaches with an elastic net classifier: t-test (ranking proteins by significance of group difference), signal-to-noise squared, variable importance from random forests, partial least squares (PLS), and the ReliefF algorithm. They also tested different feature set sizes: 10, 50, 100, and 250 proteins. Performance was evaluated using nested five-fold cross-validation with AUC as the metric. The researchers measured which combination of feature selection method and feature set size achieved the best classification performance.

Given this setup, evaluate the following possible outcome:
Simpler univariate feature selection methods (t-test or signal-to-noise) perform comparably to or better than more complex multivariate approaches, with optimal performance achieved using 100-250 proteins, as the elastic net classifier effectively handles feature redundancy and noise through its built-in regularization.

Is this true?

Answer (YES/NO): NO